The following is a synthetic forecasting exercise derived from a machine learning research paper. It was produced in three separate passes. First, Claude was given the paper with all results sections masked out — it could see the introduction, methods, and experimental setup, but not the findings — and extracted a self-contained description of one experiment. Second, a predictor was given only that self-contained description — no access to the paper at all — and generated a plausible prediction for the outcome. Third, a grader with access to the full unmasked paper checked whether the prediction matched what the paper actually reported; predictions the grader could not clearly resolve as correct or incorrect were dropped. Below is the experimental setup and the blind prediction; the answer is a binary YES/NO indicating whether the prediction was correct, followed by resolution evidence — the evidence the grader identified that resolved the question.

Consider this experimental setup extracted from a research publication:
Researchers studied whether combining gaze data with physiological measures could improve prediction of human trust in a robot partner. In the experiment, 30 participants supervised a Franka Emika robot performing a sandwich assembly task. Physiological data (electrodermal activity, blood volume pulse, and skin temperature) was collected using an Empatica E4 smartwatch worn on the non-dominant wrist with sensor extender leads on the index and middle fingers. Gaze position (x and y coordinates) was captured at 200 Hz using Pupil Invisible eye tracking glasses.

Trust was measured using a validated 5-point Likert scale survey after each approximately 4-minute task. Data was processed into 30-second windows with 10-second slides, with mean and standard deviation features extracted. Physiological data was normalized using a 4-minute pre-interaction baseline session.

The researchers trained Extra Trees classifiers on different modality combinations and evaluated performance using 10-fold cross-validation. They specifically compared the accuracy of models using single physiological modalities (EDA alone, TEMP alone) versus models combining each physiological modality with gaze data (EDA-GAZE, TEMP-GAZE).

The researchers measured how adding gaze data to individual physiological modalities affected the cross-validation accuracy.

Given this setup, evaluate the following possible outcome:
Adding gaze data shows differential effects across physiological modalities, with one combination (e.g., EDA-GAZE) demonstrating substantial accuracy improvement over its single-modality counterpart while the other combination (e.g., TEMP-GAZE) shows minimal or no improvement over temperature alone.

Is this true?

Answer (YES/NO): NO